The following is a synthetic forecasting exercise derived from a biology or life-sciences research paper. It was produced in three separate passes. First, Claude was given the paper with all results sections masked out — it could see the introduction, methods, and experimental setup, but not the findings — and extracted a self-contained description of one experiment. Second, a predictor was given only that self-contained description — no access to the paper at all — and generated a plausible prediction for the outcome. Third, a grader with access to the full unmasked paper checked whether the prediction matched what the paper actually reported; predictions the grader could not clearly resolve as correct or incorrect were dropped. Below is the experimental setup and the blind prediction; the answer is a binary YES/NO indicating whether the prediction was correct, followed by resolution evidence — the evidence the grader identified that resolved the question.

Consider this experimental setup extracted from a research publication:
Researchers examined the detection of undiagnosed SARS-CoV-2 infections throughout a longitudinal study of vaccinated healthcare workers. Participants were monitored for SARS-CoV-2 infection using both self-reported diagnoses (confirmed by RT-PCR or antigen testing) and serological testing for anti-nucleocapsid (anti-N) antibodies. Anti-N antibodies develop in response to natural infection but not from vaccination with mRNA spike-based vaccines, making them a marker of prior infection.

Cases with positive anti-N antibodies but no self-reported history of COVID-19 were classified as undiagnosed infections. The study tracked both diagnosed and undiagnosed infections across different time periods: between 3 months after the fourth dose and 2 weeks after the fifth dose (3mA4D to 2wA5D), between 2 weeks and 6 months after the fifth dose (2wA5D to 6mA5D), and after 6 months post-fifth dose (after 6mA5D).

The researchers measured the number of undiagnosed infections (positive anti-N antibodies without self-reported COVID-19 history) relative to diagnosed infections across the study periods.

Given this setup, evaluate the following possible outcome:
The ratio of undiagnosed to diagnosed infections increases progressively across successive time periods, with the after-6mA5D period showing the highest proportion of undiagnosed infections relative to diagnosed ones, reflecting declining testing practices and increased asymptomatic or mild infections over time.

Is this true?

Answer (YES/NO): NO